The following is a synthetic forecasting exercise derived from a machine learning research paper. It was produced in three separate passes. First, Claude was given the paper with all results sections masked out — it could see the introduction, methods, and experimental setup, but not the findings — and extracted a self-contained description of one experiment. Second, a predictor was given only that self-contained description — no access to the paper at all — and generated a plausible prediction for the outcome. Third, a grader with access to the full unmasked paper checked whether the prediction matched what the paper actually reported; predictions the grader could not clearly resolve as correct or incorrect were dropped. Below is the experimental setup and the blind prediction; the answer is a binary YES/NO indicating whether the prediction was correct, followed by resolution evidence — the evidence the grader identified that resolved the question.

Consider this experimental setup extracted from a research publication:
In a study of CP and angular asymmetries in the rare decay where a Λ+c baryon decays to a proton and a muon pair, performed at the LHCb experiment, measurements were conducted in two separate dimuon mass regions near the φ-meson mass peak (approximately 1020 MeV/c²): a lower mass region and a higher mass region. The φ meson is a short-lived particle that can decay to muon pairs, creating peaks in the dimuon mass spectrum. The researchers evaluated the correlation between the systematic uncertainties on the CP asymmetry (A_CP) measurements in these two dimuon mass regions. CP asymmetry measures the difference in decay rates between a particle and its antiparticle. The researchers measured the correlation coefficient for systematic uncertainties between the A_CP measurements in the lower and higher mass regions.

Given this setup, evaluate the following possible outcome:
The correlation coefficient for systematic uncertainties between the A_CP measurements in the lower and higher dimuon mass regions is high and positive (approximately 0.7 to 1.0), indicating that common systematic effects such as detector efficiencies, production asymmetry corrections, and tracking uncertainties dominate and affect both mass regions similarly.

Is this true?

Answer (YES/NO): NO